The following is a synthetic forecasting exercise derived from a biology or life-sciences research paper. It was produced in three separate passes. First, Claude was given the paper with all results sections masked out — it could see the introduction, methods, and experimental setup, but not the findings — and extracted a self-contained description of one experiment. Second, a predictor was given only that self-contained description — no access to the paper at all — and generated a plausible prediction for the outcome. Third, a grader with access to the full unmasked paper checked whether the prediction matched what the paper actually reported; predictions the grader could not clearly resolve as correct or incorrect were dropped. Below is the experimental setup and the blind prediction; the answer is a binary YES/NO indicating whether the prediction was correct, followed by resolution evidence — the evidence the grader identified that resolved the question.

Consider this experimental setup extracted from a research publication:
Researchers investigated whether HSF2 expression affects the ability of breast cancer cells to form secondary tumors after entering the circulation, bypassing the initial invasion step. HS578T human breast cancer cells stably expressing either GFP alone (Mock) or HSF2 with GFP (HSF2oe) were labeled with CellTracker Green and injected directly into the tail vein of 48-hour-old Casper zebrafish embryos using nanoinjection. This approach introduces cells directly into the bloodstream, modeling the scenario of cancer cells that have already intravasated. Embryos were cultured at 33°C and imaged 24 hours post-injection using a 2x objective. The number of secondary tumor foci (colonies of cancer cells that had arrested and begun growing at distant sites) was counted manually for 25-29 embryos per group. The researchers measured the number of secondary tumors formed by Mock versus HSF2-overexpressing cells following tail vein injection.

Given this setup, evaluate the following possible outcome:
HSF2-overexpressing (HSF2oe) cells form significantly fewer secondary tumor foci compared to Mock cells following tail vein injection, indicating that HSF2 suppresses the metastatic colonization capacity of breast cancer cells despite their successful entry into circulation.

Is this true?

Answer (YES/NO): NO